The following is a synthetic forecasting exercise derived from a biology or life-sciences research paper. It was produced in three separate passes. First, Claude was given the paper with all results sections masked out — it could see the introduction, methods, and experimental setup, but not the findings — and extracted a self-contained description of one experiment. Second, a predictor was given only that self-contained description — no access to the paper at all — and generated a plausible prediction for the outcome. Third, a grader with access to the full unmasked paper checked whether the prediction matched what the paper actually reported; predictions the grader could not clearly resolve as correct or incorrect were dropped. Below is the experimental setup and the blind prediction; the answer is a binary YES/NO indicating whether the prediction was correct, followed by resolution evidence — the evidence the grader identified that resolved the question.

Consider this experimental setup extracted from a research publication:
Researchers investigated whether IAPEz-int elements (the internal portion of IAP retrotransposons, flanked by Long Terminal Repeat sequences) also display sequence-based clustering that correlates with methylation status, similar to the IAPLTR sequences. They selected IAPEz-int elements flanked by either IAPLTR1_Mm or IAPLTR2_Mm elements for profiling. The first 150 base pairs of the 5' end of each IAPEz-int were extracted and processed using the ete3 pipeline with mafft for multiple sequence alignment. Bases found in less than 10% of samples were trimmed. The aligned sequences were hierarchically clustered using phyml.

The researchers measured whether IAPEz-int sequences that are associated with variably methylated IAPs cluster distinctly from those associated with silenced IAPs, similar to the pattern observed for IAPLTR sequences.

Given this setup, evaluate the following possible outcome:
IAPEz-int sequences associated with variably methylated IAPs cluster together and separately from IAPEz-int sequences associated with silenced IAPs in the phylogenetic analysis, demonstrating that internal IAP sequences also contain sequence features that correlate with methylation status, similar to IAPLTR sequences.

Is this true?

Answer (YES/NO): YES